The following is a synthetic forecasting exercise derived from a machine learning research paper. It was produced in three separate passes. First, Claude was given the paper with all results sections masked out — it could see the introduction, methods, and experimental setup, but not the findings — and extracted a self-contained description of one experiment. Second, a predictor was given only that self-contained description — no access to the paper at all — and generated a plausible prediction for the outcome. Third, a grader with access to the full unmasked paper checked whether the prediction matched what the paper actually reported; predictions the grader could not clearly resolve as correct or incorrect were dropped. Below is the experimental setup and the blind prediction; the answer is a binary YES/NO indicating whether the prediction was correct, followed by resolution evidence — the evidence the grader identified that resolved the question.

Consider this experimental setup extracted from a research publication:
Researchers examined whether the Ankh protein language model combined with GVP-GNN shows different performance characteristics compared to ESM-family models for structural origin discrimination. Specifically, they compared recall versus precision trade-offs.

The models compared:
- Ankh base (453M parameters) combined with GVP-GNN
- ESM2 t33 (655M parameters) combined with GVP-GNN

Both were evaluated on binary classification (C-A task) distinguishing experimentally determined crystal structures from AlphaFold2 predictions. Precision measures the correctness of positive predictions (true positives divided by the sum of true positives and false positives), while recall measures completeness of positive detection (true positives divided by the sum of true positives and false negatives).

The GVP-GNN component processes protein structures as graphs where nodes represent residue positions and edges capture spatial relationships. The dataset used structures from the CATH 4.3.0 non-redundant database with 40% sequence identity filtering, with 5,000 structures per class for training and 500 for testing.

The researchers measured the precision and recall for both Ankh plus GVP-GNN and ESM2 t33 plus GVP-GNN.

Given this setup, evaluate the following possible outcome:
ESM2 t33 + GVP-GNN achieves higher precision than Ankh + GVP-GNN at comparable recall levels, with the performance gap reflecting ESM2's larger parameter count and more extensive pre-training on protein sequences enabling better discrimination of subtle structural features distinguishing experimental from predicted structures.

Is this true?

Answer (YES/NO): NO